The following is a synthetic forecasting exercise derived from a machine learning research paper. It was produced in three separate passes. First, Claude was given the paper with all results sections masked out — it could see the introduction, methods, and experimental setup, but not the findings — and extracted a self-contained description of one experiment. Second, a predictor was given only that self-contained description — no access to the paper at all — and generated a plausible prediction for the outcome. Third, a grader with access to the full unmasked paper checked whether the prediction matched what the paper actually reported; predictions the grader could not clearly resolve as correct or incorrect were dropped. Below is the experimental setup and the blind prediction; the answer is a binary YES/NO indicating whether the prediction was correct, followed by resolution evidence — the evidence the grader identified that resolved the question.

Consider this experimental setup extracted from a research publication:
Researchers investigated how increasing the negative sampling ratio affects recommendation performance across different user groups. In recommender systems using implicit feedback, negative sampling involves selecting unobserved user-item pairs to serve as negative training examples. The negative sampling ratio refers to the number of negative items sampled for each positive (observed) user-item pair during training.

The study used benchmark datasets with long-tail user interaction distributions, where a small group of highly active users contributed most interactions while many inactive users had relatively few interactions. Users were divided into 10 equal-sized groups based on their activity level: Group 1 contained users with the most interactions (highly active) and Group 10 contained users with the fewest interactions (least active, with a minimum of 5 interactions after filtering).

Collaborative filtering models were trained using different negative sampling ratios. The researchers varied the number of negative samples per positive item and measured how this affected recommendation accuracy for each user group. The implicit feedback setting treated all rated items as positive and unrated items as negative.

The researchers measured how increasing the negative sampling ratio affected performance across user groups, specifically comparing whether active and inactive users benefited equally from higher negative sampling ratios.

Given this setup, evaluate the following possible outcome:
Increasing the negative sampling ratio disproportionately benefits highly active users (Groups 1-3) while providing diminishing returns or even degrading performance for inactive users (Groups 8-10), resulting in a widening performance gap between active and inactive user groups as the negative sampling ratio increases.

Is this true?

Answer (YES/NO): YES